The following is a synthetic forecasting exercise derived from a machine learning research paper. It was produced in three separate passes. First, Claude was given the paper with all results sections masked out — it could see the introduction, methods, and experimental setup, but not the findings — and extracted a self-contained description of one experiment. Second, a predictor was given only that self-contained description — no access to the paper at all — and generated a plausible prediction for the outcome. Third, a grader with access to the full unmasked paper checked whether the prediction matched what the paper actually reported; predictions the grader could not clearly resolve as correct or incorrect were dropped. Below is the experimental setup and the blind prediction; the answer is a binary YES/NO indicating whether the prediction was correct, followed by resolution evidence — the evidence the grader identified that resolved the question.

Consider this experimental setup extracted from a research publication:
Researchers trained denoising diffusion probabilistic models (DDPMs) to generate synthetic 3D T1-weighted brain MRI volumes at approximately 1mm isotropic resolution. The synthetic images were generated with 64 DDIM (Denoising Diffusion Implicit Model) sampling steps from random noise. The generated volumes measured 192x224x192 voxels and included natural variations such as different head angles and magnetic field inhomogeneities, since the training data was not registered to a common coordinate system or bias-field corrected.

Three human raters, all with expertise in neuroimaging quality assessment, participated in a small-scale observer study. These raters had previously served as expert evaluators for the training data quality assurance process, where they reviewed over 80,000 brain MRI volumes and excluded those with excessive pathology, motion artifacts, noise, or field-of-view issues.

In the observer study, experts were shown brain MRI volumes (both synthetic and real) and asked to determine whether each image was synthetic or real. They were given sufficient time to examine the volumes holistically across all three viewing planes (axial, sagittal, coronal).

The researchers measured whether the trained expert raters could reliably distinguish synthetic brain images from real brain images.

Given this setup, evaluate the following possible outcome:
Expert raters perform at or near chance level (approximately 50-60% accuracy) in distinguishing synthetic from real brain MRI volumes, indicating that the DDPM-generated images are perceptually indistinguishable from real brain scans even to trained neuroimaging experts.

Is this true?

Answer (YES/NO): NO